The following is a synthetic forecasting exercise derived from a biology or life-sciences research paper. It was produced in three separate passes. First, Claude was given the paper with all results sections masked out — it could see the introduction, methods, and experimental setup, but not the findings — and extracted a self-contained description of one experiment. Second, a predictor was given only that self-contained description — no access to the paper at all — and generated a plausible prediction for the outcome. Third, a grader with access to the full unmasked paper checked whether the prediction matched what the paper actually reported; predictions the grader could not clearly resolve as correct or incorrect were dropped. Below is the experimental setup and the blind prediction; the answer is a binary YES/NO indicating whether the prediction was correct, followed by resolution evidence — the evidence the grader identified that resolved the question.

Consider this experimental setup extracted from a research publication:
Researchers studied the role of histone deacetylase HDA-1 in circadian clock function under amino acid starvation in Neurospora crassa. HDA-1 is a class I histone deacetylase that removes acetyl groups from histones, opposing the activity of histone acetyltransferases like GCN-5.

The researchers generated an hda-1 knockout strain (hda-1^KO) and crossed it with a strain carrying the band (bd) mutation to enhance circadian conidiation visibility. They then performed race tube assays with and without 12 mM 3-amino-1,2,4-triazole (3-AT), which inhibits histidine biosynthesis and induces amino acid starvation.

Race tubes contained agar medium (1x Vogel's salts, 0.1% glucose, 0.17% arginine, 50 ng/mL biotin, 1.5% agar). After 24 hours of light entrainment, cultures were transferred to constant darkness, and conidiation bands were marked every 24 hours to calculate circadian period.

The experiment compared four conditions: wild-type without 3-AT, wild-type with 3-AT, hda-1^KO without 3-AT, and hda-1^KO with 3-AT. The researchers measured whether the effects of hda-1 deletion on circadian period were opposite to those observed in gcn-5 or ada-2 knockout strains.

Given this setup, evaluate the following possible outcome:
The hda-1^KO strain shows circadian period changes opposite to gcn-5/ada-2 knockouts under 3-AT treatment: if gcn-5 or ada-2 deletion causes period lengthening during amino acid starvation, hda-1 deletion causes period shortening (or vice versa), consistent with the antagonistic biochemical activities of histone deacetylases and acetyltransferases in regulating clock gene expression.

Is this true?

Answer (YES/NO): NO